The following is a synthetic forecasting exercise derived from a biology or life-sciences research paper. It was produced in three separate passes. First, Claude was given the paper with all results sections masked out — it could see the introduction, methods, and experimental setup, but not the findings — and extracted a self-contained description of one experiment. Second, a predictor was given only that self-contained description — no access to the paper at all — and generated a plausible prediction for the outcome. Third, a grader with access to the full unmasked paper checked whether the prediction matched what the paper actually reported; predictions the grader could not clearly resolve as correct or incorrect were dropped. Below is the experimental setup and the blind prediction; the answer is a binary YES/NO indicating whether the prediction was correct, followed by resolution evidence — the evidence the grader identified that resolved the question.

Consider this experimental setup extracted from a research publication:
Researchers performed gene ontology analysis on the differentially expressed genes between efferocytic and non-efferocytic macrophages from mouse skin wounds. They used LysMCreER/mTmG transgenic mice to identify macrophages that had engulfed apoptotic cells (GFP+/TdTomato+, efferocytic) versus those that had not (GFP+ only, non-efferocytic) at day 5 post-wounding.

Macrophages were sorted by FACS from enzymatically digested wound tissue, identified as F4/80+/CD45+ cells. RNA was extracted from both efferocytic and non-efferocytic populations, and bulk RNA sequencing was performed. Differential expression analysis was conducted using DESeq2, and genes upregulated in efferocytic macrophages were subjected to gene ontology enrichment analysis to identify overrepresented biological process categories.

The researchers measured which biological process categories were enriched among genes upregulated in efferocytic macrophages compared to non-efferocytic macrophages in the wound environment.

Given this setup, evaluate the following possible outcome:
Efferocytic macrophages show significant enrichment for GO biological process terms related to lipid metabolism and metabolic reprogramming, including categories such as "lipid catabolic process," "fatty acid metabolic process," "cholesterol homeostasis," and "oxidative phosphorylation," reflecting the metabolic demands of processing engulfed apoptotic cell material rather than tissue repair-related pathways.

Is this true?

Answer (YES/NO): NO